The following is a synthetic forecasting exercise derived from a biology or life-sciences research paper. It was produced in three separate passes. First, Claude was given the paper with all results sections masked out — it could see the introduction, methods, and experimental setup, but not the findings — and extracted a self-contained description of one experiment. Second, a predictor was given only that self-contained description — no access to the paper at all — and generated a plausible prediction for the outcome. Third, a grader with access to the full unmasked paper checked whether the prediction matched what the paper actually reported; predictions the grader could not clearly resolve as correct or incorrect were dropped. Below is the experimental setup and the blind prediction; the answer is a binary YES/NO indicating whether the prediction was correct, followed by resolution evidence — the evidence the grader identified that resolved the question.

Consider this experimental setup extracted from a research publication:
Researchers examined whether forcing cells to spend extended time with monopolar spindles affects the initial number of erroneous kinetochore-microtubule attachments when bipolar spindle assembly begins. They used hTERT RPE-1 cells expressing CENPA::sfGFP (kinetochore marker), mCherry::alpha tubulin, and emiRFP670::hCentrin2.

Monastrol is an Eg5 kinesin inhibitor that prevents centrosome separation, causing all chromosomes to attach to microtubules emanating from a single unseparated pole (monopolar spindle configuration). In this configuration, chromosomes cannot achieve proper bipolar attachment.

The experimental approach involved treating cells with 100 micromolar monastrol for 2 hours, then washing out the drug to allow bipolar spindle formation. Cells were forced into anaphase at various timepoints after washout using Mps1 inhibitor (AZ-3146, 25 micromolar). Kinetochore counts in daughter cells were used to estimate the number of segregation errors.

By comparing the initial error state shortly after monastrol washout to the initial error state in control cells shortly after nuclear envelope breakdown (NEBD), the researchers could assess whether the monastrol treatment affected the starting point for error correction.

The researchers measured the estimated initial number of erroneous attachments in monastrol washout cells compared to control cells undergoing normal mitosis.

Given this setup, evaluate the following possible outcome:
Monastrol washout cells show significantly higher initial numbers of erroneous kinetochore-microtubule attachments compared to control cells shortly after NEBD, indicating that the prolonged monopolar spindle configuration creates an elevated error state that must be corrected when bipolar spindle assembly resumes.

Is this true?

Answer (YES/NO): YES